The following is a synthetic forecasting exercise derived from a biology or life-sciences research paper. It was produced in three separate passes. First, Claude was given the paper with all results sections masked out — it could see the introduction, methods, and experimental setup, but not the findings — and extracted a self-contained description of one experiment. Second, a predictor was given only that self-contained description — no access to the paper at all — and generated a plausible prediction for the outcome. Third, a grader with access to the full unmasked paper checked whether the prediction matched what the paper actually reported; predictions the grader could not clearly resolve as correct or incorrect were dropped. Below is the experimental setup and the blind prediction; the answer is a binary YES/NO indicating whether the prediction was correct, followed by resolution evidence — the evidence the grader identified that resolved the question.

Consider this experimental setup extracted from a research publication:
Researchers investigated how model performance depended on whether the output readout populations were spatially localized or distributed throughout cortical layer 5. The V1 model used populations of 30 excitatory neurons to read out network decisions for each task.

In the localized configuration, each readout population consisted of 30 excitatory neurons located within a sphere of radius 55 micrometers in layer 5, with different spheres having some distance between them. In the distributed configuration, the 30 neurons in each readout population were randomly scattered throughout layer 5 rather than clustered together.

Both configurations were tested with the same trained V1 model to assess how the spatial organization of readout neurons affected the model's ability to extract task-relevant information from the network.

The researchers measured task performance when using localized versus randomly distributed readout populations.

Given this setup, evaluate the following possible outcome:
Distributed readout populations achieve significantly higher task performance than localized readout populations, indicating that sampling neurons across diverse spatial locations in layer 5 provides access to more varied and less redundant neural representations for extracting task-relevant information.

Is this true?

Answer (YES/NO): NO